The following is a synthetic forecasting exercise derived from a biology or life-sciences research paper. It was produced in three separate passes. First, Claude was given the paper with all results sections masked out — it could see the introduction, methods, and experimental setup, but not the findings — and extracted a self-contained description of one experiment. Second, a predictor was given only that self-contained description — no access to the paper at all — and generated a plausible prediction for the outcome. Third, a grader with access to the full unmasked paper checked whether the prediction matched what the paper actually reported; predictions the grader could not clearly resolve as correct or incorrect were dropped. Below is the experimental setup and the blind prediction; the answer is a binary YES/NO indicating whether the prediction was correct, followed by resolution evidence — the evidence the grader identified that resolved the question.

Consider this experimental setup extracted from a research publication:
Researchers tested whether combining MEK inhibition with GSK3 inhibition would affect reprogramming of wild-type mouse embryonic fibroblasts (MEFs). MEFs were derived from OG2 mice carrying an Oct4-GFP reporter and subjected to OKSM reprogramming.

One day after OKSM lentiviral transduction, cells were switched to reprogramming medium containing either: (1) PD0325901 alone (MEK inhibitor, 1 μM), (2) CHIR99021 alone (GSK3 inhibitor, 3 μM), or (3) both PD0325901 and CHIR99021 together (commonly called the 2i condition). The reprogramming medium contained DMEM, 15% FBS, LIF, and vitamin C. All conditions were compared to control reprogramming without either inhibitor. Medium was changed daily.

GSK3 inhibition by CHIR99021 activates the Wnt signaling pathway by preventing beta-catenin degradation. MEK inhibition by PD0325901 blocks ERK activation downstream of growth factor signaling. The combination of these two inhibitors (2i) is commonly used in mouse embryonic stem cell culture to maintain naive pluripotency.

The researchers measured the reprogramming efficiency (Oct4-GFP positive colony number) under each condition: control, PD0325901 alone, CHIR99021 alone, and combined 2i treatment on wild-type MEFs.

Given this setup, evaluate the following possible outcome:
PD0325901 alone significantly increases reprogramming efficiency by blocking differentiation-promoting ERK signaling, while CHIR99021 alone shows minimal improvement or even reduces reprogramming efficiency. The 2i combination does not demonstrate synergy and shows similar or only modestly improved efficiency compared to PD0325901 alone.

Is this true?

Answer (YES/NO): NO